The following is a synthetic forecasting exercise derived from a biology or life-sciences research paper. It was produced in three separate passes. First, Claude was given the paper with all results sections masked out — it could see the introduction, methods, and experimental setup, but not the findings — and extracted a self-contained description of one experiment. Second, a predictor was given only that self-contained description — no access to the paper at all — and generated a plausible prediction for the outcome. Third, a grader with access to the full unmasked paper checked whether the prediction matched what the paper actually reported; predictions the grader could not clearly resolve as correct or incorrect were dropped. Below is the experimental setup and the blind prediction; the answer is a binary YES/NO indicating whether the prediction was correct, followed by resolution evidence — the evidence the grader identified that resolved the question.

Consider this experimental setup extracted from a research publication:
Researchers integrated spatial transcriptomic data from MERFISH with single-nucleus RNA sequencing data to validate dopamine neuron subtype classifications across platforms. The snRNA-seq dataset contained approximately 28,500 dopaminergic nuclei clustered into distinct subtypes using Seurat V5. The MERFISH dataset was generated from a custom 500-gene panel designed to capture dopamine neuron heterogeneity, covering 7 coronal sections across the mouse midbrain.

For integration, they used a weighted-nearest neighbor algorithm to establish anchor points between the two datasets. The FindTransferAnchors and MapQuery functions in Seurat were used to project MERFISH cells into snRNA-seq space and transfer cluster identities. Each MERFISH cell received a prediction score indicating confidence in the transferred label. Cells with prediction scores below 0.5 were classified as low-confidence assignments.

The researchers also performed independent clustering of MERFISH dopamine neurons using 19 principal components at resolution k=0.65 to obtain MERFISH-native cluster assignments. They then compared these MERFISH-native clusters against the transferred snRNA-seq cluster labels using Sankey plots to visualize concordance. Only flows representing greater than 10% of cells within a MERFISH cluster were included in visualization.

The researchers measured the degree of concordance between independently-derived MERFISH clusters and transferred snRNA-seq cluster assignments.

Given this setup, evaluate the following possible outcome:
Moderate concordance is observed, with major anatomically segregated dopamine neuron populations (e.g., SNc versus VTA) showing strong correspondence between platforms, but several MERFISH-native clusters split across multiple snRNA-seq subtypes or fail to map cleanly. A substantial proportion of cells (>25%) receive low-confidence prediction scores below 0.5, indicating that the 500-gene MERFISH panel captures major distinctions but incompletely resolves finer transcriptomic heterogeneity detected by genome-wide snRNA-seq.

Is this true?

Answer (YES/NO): NO